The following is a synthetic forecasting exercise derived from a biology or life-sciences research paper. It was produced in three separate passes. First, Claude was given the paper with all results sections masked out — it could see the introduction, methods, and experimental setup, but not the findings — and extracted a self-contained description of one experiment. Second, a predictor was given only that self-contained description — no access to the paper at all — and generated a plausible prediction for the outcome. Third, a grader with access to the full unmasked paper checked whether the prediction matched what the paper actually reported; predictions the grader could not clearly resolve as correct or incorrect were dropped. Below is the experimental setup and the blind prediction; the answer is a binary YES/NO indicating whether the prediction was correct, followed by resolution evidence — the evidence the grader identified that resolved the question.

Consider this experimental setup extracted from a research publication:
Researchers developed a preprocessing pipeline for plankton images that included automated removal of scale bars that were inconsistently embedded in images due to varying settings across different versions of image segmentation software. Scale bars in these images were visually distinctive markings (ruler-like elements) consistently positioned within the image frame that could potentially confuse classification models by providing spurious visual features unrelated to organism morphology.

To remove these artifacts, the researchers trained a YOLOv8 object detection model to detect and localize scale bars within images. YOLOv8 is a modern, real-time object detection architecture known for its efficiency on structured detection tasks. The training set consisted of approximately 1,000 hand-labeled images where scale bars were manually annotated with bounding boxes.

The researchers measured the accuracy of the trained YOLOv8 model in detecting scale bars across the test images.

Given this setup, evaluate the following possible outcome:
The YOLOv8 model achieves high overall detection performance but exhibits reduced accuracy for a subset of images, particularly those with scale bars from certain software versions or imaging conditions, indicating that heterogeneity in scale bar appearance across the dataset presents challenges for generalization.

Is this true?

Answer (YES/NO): NO